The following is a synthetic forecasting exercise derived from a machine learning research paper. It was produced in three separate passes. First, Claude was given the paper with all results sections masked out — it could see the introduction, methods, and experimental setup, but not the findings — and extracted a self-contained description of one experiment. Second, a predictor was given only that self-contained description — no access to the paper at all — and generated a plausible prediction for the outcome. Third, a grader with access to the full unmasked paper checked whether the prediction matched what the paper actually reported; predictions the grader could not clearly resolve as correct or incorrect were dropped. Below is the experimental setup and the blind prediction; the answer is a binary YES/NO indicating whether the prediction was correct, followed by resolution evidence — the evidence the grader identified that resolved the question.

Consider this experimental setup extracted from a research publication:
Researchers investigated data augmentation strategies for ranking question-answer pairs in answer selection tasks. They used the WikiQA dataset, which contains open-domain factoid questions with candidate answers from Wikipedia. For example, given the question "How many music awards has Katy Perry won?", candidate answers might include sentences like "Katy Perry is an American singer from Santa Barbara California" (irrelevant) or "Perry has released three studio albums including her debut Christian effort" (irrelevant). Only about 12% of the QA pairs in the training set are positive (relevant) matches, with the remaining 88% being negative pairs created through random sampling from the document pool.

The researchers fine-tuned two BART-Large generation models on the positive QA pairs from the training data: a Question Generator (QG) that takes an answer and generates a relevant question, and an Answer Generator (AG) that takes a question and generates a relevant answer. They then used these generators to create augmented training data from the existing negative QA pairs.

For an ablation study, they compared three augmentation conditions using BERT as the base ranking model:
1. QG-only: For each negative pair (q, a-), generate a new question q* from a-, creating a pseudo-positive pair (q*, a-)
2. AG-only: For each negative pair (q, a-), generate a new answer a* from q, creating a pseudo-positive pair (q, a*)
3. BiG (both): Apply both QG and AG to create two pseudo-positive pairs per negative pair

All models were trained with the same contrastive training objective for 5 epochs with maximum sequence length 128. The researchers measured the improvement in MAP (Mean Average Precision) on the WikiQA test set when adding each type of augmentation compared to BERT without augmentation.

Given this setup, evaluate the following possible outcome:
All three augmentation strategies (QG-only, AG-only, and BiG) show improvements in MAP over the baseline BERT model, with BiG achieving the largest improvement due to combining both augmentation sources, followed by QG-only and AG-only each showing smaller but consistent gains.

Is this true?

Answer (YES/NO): NO